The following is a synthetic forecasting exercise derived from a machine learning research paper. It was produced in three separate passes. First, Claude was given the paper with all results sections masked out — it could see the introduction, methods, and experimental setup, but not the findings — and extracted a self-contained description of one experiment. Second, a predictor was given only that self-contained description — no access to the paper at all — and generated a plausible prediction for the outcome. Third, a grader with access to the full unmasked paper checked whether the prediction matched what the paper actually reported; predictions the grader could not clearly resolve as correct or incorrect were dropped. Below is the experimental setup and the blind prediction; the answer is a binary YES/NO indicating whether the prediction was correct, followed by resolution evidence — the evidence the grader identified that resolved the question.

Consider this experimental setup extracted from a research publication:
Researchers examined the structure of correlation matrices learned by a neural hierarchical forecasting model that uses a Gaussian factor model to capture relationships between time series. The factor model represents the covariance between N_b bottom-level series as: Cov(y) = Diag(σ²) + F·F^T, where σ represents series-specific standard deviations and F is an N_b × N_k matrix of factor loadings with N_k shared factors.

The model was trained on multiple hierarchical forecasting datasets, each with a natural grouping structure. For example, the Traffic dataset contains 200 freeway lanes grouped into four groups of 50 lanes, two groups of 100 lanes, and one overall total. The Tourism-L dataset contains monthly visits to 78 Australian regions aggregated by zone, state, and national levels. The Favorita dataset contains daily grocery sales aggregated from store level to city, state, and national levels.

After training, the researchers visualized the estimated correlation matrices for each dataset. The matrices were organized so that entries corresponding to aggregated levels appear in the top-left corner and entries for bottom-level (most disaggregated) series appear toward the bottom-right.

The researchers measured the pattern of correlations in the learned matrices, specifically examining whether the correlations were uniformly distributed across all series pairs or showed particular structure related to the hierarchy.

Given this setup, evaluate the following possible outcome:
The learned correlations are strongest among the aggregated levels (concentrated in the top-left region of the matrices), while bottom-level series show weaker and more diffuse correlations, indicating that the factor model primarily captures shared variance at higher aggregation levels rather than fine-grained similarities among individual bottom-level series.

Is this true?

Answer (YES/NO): NO